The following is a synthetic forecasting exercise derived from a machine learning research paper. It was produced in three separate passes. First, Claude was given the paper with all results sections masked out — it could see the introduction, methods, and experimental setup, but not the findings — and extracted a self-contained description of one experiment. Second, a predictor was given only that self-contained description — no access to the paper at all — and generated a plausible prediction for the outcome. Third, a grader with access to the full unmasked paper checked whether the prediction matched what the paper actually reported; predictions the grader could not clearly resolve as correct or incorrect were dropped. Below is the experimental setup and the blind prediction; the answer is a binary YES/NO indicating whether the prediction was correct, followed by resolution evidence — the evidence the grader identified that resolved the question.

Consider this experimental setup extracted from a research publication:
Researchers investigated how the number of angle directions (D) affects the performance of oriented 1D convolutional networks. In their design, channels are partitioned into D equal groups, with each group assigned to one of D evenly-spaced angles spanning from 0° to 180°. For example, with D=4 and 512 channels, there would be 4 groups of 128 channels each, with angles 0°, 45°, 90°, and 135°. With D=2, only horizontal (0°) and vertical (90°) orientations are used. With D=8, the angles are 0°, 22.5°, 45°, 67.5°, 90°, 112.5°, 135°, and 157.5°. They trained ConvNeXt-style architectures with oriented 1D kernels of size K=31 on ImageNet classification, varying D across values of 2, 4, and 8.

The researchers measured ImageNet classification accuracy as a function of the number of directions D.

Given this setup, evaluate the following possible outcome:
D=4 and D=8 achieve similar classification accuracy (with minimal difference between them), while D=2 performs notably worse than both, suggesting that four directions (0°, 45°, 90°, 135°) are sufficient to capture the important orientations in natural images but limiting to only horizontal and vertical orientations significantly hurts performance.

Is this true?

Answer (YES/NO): YES